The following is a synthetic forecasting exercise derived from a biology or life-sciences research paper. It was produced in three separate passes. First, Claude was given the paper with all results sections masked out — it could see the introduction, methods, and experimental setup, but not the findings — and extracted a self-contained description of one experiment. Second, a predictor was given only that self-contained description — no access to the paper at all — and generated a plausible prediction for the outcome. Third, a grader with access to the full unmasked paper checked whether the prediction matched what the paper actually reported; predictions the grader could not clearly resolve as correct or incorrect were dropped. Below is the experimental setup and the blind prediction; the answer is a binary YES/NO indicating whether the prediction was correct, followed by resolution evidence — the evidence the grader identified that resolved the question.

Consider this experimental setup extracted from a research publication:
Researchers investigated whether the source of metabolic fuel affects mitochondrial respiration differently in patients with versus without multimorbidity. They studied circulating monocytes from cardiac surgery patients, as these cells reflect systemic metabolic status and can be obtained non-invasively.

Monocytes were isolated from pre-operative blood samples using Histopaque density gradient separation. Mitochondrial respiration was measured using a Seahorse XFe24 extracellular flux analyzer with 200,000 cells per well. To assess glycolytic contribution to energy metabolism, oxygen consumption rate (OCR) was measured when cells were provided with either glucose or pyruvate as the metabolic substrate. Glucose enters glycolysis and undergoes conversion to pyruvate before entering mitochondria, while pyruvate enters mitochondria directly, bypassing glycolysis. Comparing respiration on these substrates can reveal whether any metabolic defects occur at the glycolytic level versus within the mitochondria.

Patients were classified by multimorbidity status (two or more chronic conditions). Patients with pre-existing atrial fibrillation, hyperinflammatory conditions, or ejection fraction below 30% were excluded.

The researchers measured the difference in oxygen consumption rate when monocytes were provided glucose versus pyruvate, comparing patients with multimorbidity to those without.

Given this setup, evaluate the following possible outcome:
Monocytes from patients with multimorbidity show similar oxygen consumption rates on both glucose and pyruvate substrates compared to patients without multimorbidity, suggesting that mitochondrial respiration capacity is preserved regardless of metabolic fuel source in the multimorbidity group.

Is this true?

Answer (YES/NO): NO